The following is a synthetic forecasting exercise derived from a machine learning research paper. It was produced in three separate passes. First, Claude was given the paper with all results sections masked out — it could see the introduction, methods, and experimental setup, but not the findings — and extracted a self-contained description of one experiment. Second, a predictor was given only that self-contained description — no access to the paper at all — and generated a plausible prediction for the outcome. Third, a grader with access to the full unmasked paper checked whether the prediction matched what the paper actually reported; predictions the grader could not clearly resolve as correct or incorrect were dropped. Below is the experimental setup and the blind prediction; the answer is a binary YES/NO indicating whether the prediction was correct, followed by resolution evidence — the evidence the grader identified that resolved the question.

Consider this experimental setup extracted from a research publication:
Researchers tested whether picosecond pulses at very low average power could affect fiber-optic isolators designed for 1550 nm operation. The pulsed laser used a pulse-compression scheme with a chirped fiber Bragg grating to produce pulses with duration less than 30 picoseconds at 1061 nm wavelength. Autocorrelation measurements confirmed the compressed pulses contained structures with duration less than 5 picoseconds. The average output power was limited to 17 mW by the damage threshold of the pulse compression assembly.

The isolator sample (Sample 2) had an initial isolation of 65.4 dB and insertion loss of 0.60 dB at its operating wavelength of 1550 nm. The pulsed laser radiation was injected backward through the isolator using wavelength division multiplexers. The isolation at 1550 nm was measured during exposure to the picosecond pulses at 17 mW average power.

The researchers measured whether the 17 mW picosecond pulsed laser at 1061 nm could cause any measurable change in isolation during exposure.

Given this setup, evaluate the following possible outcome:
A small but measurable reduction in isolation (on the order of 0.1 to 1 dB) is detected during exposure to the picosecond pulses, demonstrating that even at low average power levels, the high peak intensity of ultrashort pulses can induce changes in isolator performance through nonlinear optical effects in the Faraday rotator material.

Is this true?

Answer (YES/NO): NO